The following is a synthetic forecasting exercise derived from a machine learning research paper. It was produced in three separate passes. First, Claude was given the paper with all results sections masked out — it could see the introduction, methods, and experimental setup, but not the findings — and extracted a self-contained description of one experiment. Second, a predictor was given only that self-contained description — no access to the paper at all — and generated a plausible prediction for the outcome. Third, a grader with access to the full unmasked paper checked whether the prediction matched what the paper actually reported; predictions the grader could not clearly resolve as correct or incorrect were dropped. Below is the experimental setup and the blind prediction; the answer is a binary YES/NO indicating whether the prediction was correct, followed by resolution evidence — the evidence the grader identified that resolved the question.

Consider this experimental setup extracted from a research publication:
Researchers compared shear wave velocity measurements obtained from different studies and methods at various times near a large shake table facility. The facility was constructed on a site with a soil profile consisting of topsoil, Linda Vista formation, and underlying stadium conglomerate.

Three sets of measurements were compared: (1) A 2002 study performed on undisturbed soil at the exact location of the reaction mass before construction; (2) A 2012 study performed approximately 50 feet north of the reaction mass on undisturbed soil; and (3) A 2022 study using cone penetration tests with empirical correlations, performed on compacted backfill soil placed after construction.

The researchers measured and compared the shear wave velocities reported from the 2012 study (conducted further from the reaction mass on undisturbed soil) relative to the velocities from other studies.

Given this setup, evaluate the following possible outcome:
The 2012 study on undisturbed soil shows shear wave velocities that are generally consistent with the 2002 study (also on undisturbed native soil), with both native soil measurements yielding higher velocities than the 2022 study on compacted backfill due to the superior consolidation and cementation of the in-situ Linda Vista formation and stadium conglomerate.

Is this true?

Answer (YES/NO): NO